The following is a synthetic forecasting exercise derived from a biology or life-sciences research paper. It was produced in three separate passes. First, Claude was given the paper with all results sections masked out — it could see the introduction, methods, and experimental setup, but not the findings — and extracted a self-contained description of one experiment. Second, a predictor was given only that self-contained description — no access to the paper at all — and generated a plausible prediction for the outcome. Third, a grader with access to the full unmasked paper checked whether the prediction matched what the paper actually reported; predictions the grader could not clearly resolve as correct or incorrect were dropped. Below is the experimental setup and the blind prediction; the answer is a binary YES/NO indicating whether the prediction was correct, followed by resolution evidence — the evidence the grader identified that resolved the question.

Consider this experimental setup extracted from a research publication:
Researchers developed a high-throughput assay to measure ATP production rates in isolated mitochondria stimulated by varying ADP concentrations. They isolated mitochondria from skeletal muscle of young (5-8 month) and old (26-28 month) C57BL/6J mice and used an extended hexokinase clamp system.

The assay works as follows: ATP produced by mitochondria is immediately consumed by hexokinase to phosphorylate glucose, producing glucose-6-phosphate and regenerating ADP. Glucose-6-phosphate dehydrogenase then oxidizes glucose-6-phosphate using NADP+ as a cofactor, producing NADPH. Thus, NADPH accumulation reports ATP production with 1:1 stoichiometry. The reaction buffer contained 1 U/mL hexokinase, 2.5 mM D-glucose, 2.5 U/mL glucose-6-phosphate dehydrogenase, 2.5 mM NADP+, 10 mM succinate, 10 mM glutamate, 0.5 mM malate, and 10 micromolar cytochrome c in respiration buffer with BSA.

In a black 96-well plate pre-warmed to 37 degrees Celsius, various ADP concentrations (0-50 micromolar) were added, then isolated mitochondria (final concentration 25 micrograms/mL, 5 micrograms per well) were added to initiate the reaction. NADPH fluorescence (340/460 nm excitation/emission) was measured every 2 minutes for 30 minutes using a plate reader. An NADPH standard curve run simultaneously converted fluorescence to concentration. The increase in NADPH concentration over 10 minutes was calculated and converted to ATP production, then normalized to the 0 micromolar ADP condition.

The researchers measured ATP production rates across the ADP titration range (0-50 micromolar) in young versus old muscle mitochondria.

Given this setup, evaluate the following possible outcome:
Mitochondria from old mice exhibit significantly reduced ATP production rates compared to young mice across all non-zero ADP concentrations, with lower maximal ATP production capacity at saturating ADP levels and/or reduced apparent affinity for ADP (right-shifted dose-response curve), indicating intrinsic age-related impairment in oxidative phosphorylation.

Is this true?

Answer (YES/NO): NO